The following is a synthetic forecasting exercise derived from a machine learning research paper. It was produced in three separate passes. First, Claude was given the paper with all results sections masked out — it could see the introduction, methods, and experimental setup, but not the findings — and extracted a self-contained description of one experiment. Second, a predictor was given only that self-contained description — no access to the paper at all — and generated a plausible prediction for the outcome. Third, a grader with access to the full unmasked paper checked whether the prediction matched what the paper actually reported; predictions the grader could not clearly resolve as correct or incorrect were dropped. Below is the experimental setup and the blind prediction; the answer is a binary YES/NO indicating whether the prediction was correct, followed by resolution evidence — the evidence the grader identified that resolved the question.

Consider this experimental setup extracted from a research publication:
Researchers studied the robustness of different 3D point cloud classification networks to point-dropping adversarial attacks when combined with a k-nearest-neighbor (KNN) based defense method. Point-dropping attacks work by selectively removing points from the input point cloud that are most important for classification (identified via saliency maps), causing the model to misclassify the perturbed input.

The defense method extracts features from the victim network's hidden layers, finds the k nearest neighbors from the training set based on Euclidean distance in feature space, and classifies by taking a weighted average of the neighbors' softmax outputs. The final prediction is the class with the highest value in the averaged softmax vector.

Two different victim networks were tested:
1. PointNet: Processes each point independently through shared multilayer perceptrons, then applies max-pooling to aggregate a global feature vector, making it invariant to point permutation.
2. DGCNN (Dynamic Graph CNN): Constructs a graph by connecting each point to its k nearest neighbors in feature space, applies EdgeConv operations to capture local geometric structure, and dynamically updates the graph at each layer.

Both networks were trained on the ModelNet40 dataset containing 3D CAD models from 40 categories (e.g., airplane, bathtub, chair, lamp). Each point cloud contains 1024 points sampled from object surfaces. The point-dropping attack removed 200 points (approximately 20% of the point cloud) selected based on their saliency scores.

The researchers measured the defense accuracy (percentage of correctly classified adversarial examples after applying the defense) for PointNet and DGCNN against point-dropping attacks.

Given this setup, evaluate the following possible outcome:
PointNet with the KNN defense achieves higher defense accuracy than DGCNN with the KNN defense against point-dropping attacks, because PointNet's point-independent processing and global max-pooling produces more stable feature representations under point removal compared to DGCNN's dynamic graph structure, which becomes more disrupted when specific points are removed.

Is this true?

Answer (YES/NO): NO